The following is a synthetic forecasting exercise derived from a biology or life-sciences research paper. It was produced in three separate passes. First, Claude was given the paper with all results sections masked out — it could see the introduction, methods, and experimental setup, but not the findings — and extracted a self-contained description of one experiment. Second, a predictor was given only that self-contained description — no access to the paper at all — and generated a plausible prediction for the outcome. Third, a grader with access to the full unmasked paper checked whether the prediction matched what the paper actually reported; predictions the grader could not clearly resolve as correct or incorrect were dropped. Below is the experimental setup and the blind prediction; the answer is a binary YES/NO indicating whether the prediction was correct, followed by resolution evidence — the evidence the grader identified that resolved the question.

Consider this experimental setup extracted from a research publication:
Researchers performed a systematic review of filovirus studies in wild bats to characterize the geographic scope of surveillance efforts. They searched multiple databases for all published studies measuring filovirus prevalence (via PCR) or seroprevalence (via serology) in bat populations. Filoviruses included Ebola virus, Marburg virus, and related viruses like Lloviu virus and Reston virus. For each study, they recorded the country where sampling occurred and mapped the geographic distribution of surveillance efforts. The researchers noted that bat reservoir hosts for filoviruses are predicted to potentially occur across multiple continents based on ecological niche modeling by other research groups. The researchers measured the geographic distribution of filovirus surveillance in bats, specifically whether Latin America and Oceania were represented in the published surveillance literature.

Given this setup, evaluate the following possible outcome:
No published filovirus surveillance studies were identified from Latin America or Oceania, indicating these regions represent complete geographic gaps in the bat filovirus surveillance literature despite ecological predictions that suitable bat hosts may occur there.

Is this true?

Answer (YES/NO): YES